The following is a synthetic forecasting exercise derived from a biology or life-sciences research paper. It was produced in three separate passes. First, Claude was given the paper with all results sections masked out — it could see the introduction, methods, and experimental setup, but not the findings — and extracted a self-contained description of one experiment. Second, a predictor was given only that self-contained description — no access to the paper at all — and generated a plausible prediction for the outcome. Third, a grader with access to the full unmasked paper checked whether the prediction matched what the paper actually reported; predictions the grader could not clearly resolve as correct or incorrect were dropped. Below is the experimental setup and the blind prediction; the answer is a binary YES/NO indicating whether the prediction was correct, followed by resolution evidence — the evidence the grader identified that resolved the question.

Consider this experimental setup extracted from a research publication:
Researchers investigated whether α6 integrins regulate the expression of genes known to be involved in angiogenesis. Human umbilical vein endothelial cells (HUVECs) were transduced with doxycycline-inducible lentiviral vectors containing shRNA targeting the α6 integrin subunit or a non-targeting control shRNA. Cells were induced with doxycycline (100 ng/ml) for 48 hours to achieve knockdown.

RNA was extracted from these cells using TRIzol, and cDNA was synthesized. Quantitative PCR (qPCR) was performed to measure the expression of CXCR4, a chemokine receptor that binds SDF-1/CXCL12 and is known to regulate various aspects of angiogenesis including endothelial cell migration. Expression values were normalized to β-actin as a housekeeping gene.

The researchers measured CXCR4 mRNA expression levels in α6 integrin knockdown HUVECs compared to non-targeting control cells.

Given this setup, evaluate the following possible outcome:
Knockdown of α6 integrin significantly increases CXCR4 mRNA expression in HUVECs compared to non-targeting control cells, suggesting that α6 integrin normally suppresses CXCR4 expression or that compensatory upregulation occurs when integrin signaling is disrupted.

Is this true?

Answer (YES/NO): NO